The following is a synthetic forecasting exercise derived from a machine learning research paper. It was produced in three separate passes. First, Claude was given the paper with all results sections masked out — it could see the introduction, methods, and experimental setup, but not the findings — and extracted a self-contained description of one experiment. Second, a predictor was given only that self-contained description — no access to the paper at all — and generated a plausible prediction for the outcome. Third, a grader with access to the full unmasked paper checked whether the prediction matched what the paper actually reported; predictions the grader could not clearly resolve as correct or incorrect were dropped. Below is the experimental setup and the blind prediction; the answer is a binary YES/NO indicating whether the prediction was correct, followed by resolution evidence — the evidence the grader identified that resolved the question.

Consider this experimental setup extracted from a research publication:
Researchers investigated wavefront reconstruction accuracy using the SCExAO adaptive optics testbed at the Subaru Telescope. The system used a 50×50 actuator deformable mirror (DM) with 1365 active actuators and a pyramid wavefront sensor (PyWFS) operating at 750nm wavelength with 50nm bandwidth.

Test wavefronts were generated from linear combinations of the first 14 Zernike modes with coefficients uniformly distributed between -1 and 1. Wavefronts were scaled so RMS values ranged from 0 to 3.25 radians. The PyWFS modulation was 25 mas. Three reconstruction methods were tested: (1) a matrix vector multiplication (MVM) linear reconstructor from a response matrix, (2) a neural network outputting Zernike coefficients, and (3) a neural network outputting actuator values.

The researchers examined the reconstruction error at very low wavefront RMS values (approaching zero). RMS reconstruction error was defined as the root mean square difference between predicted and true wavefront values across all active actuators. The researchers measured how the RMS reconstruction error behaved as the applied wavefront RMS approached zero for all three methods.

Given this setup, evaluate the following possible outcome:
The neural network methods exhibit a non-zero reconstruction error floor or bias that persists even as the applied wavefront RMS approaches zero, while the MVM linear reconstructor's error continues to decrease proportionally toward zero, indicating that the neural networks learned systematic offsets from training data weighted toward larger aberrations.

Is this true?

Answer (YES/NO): NO